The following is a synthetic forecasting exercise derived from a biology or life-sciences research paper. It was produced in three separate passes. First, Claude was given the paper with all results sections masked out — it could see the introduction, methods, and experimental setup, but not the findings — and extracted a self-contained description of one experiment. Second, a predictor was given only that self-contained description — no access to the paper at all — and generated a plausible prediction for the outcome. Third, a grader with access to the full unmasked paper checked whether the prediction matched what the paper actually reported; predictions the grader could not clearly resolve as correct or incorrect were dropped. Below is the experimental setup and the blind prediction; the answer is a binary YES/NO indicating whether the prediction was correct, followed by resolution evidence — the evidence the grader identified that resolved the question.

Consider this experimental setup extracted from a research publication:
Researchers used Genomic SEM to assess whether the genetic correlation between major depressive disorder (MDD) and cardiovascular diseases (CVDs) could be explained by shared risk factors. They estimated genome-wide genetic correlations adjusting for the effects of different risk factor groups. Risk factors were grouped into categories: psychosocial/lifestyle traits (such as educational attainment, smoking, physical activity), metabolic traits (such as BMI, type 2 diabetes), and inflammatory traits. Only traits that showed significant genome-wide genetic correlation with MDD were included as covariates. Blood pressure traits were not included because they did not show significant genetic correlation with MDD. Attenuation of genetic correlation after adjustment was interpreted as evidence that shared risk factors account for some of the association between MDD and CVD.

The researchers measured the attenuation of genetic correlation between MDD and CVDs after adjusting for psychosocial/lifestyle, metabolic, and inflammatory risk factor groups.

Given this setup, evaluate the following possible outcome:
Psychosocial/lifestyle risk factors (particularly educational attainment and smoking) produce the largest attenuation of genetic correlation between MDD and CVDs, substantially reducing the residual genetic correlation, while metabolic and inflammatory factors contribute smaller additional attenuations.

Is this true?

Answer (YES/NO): NO